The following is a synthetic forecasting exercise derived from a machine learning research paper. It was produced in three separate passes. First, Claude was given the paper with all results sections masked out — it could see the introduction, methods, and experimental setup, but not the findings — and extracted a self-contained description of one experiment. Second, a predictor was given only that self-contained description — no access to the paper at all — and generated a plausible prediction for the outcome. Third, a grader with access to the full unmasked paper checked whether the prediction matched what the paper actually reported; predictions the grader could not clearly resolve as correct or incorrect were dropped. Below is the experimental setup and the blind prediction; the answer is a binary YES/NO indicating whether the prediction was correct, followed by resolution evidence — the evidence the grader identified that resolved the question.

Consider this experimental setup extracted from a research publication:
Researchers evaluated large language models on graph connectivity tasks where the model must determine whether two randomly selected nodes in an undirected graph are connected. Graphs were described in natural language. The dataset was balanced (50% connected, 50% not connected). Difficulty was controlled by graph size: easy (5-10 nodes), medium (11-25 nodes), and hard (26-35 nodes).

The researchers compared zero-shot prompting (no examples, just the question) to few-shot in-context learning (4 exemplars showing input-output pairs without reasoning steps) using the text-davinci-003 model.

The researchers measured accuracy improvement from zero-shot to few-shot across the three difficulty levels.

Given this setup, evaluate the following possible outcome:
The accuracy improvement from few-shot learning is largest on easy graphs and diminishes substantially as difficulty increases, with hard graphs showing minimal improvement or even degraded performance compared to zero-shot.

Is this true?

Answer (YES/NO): NO